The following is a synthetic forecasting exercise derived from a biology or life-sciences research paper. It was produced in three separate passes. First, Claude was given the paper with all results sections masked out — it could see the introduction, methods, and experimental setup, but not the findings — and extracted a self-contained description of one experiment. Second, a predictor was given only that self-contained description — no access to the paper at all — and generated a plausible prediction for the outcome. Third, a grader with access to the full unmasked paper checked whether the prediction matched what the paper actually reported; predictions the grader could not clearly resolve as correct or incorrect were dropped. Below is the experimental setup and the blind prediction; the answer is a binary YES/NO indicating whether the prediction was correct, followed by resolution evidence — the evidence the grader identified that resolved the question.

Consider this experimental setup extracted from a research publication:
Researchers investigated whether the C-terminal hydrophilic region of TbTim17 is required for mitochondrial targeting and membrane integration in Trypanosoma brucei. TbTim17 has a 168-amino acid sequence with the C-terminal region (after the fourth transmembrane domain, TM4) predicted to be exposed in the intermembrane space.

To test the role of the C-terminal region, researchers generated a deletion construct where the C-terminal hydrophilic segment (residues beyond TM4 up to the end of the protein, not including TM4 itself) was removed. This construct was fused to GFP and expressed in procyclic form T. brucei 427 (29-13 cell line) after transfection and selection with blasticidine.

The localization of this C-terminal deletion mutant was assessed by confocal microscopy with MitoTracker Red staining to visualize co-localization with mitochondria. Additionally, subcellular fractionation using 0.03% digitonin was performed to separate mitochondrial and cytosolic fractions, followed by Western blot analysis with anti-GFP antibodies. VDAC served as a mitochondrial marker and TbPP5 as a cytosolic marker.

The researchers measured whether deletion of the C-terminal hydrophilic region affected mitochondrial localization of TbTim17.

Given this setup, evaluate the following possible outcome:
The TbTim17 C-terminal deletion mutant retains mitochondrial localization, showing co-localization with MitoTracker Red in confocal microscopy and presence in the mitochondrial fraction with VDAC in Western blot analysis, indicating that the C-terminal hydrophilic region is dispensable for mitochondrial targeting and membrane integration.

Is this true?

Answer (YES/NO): NO